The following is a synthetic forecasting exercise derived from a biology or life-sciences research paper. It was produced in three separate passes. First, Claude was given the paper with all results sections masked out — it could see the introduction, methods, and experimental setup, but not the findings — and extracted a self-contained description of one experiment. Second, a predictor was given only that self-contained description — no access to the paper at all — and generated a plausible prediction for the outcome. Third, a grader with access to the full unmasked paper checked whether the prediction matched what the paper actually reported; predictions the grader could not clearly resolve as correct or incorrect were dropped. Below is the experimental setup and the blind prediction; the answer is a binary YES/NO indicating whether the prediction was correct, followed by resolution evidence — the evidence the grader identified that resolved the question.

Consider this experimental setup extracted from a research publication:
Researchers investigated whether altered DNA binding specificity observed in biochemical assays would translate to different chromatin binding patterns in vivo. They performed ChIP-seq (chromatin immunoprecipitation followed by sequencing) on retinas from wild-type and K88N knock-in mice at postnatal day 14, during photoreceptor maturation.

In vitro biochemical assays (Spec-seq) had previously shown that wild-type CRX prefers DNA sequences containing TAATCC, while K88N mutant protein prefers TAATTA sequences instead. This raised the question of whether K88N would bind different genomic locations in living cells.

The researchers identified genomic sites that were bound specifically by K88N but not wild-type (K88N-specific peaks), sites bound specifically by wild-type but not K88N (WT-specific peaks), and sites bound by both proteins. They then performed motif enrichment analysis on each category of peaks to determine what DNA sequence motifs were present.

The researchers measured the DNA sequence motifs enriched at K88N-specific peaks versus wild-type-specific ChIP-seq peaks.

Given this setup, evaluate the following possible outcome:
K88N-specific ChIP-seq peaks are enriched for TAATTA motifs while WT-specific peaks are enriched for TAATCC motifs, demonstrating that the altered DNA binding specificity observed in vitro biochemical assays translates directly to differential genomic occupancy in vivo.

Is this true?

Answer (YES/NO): YES